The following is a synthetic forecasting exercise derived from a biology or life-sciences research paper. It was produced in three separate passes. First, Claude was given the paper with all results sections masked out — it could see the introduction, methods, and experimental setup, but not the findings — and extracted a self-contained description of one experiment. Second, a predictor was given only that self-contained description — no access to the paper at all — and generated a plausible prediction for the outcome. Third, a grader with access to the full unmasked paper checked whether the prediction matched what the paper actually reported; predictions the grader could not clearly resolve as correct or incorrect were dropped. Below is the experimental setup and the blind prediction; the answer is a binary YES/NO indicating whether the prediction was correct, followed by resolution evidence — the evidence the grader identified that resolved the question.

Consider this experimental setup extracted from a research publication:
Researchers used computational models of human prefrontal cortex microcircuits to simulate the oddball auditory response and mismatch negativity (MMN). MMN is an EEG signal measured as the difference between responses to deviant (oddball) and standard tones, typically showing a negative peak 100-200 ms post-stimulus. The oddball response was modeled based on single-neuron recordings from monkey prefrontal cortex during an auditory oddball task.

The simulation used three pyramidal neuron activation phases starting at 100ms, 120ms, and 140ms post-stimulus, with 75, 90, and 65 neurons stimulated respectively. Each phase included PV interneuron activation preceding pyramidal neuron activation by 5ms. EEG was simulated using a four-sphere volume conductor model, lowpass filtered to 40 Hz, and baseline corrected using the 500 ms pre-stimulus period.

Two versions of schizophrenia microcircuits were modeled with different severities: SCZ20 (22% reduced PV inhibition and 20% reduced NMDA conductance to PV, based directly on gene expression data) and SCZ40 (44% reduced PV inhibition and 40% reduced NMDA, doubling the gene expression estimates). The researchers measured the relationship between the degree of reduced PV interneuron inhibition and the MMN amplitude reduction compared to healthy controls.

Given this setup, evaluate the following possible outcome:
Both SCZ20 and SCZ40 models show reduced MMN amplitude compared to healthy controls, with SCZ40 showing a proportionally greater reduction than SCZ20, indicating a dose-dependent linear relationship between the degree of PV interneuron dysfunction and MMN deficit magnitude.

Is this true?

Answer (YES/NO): YES